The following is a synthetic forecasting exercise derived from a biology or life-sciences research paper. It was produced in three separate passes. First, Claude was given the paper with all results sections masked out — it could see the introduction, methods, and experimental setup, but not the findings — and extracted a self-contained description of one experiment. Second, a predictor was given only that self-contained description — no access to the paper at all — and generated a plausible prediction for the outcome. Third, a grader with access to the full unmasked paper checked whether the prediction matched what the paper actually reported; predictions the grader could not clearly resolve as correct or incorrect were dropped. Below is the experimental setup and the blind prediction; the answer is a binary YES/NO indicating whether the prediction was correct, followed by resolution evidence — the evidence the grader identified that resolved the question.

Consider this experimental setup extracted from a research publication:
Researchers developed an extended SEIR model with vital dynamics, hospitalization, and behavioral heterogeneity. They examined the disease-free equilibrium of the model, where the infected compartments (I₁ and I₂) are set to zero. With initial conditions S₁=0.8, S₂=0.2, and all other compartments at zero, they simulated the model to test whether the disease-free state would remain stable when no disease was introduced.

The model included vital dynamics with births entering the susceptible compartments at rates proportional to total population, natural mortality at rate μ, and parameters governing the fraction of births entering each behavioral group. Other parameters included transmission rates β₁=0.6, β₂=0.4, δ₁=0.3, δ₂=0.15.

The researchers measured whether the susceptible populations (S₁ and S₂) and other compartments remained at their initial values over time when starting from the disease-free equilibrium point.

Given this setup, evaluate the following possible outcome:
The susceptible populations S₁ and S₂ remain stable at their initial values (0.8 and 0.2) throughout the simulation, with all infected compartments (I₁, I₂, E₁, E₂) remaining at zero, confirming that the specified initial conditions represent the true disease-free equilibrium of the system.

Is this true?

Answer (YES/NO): YES